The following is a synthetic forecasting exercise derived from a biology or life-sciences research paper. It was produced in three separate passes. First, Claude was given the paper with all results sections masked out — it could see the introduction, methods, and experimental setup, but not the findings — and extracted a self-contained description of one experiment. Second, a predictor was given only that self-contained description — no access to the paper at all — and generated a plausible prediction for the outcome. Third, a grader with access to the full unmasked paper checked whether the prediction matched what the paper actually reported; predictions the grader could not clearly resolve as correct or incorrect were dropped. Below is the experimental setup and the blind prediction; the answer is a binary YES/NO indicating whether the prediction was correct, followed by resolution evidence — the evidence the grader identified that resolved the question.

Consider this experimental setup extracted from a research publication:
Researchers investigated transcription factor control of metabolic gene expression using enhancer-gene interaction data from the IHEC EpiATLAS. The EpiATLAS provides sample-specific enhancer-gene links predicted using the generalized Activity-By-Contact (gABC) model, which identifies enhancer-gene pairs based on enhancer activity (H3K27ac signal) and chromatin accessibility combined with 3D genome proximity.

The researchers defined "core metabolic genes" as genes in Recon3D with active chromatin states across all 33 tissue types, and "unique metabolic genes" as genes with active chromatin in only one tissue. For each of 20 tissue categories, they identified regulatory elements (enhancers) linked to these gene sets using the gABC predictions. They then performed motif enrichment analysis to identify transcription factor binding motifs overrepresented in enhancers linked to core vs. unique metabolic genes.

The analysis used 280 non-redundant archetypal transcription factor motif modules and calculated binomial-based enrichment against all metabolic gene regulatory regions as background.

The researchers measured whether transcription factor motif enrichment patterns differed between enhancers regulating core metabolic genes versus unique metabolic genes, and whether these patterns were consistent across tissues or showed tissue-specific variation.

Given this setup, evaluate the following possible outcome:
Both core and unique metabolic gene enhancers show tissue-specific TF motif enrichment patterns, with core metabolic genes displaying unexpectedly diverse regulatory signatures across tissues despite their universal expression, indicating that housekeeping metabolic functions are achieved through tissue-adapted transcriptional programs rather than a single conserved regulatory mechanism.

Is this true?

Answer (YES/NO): NO